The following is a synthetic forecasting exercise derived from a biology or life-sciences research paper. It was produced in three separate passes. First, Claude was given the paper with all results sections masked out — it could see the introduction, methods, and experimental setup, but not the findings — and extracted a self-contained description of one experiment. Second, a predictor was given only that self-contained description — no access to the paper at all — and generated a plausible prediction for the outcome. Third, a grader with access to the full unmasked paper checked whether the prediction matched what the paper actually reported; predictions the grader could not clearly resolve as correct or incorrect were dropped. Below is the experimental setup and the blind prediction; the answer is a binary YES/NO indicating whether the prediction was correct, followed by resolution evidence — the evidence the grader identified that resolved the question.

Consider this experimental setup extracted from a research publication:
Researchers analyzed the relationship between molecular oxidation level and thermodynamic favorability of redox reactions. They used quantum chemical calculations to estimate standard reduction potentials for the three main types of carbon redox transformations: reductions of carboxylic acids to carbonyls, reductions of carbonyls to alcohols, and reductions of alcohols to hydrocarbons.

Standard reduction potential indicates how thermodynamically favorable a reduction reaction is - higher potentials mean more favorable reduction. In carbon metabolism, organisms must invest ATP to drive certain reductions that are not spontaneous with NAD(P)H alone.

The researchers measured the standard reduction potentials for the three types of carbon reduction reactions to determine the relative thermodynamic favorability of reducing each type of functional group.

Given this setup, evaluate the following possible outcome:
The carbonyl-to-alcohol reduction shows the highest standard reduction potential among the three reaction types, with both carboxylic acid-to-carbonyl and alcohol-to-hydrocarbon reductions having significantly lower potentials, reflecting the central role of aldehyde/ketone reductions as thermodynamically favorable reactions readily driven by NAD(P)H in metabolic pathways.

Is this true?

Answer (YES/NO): NO